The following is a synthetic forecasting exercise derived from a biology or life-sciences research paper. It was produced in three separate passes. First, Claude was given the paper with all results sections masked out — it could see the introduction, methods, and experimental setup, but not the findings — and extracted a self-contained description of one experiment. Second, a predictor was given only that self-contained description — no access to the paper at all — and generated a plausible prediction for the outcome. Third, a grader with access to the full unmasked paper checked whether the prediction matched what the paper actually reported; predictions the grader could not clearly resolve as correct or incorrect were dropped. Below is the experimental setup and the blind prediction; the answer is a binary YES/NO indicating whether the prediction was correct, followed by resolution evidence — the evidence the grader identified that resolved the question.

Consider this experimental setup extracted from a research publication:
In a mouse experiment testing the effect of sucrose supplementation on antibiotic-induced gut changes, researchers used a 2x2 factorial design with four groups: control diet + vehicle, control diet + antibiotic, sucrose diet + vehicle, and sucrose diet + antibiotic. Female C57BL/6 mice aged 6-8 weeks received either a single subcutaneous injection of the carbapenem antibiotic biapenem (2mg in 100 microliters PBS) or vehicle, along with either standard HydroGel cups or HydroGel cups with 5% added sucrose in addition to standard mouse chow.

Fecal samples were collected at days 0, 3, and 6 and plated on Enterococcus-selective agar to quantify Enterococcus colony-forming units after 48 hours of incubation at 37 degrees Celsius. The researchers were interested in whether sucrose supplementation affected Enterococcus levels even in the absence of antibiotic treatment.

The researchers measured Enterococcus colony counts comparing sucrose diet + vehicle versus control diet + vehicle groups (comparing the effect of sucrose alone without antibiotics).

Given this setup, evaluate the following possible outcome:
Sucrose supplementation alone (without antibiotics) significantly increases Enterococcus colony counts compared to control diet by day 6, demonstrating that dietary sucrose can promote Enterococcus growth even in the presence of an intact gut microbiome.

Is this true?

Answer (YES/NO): NO